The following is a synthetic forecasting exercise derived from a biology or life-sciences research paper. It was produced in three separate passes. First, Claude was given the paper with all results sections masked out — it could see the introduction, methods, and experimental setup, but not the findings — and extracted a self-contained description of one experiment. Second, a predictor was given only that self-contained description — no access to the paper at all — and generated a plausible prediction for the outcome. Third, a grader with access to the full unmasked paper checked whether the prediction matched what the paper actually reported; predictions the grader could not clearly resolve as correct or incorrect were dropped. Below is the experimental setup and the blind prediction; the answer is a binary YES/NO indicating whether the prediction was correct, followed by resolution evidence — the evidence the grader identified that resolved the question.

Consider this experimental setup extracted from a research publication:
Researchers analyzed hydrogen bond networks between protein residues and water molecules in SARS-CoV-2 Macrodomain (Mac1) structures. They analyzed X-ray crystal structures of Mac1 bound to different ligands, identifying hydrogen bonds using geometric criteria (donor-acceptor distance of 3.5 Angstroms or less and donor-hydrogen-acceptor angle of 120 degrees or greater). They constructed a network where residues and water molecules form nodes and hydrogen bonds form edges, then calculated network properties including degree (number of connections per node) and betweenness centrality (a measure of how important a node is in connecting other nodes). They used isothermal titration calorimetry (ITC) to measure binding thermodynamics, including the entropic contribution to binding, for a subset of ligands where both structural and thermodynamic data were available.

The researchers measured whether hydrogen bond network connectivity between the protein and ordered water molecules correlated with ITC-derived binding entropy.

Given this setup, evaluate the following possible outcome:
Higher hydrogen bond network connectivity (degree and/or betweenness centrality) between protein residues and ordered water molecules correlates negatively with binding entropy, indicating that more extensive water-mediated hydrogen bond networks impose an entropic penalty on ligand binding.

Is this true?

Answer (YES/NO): YES